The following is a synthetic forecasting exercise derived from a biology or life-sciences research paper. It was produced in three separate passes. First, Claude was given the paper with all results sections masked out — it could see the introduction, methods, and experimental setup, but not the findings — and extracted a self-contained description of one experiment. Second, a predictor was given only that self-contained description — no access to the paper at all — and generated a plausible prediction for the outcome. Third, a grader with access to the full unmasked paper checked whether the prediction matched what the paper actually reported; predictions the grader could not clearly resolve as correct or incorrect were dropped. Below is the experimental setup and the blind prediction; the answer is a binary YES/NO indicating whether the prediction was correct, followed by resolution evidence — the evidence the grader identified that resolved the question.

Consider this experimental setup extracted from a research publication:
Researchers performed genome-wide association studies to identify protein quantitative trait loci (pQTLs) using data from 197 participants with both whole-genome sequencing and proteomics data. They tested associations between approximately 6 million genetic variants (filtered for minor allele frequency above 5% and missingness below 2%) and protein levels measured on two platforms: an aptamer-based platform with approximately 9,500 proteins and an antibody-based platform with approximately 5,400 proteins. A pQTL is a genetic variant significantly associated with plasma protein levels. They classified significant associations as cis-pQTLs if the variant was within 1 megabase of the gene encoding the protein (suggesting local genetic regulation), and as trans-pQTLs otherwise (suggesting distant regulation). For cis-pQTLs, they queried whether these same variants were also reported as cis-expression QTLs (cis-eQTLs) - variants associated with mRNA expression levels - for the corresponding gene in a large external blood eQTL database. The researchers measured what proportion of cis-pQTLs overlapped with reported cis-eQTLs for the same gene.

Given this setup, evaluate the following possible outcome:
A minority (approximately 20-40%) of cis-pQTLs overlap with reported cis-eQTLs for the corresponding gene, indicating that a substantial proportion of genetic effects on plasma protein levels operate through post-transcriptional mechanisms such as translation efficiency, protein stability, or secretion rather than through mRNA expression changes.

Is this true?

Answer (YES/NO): NO